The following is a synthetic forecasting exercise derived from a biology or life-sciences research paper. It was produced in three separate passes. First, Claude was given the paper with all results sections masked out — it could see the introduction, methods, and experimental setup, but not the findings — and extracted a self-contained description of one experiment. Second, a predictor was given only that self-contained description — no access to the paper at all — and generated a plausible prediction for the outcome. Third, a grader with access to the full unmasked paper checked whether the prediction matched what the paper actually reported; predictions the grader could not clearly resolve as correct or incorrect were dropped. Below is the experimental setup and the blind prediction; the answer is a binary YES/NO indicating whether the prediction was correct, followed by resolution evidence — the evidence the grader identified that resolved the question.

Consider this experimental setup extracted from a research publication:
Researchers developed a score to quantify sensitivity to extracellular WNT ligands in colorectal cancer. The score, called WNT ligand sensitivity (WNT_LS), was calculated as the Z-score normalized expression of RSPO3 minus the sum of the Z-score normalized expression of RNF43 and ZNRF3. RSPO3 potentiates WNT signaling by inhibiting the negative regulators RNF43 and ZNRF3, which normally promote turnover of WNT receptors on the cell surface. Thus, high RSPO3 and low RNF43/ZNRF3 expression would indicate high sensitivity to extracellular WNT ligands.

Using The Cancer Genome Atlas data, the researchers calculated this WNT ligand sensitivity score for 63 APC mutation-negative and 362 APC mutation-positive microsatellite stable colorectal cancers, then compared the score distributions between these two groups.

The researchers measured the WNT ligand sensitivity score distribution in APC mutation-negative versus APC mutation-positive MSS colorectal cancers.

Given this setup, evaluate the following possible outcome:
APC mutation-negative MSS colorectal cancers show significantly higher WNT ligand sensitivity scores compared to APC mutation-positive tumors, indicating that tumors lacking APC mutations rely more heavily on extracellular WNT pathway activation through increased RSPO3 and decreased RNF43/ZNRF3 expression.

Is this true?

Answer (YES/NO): NO